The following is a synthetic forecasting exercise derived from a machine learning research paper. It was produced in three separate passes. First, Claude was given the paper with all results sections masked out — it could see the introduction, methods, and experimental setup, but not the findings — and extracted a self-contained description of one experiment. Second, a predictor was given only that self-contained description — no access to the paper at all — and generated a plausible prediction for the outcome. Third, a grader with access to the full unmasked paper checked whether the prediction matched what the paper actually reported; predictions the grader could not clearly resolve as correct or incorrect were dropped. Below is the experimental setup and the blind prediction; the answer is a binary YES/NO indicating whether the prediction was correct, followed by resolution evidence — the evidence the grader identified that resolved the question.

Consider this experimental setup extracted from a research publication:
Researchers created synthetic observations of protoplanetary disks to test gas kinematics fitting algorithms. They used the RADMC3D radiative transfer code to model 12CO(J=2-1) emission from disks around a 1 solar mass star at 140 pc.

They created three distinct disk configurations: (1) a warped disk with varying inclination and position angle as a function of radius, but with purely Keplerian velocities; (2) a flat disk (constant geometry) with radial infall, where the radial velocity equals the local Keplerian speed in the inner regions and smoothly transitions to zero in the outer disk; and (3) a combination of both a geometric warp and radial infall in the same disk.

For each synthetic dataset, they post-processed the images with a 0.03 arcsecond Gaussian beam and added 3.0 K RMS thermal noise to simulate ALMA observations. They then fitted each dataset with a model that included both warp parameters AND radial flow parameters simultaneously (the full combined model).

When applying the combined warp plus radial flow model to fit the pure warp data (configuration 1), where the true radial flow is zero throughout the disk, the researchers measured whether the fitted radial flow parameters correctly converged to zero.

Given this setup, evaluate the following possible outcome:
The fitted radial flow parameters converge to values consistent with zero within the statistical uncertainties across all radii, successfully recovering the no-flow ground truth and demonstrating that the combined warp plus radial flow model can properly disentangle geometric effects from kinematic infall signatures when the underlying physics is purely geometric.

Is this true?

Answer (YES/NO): YES